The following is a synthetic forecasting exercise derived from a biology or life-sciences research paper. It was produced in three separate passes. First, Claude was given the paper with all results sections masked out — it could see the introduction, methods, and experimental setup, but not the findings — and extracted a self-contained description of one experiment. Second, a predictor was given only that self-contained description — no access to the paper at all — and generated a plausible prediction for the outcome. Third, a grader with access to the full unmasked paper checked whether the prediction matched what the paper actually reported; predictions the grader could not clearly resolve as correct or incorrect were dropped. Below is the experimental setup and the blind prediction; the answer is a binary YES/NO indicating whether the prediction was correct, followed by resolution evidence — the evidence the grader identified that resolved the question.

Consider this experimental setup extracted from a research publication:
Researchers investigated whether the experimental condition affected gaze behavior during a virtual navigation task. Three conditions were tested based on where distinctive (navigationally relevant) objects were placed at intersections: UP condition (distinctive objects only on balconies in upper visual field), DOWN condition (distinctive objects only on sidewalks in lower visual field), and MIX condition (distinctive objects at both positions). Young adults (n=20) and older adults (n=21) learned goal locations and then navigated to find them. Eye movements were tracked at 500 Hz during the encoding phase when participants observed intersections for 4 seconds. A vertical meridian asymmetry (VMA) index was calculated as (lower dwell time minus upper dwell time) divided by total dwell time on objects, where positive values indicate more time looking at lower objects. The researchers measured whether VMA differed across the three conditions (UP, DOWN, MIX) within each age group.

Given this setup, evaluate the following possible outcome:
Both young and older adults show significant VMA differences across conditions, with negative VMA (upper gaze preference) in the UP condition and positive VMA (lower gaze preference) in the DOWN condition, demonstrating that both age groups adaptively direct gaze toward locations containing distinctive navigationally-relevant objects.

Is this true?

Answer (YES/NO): NO